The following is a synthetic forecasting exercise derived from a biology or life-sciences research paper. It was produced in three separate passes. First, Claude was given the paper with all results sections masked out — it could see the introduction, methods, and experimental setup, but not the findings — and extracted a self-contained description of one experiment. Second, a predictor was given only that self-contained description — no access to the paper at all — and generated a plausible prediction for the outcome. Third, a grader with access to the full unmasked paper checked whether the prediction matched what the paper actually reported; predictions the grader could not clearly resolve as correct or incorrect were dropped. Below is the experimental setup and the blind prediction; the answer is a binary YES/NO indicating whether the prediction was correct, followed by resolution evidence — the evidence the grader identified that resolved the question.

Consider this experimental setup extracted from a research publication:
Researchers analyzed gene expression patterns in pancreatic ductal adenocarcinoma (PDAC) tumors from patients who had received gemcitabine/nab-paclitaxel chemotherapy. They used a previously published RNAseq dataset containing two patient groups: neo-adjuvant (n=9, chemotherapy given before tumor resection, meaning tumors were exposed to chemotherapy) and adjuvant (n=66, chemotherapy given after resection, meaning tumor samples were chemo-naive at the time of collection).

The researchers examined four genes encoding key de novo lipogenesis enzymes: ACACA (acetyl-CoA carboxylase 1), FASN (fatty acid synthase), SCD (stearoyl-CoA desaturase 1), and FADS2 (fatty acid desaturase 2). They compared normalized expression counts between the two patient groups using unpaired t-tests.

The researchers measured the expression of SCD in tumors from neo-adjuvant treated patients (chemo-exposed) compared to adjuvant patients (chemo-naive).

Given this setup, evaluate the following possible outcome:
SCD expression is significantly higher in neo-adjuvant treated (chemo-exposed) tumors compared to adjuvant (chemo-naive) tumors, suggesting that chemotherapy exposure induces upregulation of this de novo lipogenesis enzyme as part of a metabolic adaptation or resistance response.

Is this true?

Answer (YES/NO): NO